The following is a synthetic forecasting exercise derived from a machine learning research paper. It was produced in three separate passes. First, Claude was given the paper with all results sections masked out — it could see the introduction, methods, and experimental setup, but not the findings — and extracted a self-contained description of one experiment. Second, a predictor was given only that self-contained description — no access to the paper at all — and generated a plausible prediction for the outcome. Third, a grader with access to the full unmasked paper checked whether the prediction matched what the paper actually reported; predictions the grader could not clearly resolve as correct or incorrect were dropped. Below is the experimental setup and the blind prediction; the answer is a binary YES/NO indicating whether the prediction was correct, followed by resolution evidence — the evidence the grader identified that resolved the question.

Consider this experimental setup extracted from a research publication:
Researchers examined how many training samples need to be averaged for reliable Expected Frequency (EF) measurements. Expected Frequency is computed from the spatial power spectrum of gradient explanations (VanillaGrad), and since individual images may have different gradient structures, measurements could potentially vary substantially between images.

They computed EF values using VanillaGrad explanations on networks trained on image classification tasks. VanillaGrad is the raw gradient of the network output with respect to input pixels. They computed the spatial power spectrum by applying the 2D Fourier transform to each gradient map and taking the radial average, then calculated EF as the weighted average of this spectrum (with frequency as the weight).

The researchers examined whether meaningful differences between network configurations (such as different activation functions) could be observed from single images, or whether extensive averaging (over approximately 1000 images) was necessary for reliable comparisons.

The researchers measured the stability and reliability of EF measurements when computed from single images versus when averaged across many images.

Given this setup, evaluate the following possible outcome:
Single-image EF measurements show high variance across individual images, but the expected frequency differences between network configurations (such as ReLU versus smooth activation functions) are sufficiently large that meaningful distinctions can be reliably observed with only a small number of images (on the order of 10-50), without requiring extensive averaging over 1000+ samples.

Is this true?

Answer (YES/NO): NO